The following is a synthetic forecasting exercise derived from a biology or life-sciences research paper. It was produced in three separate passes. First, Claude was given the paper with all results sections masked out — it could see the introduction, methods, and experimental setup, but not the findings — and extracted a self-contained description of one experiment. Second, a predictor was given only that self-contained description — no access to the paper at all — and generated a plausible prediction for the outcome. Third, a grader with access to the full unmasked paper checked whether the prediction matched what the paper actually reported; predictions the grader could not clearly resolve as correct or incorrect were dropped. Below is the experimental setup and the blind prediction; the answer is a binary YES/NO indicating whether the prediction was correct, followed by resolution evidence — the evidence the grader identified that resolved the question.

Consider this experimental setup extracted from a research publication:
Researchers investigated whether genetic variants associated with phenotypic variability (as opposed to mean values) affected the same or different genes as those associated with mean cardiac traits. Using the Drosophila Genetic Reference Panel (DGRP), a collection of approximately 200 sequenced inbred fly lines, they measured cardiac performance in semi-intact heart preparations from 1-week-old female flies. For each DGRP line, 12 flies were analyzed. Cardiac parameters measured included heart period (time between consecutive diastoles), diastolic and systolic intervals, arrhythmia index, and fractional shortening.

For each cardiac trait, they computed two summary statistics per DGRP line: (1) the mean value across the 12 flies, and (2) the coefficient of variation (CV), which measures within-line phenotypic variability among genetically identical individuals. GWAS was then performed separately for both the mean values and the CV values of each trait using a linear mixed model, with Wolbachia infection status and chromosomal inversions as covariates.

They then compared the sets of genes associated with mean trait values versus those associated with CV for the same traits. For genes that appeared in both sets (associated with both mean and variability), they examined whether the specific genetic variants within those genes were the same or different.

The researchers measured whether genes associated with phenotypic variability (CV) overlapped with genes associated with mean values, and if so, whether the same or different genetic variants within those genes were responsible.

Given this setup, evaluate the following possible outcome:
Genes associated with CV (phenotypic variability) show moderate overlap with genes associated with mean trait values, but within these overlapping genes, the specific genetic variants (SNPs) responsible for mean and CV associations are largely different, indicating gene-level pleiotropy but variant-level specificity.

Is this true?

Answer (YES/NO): YES